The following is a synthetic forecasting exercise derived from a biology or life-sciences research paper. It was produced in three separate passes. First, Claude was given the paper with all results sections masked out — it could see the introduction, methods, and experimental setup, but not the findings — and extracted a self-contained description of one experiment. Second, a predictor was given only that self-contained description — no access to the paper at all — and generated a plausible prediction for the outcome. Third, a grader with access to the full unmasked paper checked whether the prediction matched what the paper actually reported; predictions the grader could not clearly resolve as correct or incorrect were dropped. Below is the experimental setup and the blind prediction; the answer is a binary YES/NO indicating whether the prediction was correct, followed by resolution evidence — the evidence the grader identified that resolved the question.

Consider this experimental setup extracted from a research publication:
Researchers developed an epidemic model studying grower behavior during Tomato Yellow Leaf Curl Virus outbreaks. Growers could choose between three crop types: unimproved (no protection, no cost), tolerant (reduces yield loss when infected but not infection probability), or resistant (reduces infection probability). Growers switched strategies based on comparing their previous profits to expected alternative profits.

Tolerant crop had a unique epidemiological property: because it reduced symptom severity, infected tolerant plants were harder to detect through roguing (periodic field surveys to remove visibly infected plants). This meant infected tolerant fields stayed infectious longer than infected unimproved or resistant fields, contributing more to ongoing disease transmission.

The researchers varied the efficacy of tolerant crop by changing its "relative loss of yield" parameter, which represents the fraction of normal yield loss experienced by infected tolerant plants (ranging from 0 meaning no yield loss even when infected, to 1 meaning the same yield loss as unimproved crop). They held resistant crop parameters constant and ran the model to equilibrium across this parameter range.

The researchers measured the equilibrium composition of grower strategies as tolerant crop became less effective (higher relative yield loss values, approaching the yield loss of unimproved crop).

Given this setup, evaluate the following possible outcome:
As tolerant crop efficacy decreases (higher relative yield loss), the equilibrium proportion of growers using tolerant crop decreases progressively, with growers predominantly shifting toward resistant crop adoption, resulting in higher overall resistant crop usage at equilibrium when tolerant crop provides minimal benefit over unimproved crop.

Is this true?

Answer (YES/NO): NO